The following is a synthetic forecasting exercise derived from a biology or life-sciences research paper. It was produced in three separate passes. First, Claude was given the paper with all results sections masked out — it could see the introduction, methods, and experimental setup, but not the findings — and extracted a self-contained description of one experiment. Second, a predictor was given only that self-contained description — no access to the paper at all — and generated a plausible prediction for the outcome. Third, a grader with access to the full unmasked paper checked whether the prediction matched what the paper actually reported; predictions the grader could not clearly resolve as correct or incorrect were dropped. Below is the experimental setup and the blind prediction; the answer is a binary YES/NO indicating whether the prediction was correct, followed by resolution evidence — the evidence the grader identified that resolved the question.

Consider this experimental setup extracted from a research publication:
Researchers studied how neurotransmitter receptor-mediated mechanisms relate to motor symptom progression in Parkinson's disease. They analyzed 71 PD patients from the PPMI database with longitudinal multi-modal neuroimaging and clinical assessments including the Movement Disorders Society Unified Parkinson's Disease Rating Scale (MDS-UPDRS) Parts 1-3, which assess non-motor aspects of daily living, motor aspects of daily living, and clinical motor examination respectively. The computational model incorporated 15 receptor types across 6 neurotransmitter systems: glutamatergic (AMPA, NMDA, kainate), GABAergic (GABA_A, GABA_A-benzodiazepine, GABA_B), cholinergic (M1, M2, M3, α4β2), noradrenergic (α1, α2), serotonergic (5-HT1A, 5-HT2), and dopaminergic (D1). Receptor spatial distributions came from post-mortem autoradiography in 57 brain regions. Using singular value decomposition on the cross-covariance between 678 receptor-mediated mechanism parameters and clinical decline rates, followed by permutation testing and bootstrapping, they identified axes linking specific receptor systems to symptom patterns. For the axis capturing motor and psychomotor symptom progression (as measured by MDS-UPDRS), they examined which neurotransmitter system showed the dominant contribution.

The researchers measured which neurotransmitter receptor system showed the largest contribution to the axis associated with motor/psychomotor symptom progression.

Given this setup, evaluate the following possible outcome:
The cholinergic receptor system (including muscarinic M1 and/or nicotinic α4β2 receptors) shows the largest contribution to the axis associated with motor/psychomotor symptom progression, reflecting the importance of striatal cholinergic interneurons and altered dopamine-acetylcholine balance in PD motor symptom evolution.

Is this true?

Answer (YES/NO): NO